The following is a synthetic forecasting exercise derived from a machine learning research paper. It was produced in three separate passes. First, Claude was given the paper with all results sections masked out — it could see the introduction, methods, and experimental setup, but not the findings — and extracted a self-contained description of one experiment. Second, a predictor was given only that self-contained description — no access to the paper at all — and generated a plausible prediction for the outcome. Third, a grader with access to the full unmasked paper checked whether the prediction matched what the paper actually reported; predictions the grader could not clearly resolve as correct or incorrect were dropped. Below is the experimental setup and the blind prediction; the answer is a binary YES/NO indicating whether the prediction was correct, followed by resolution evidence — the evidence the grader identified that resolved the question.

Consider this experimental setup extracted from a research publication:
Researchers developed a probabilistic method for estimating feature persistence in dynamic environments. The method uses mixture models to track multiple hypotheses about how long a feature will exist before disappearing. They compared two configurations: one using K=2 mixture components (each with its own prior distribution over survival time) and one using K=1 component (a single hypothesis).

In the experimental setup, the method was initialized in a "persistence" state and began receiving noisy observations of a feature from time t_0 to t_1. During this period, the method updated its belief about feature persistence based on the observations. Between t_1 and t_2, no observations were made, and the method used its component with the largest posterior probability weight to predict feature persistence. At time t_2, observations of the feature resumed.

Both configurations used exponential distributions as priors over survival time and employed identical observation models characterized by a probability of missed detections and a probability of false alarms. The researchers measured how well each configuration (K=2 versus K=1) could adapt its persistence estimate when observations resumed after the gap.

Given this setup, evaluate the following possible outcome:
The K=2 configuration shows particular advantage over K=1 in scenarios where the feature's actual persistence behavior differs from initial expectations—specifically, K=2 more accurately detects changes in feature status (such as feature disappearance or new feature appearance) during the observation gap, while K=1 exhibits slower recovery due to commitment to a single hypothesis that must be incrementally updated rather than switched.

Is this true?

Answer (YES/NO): NO